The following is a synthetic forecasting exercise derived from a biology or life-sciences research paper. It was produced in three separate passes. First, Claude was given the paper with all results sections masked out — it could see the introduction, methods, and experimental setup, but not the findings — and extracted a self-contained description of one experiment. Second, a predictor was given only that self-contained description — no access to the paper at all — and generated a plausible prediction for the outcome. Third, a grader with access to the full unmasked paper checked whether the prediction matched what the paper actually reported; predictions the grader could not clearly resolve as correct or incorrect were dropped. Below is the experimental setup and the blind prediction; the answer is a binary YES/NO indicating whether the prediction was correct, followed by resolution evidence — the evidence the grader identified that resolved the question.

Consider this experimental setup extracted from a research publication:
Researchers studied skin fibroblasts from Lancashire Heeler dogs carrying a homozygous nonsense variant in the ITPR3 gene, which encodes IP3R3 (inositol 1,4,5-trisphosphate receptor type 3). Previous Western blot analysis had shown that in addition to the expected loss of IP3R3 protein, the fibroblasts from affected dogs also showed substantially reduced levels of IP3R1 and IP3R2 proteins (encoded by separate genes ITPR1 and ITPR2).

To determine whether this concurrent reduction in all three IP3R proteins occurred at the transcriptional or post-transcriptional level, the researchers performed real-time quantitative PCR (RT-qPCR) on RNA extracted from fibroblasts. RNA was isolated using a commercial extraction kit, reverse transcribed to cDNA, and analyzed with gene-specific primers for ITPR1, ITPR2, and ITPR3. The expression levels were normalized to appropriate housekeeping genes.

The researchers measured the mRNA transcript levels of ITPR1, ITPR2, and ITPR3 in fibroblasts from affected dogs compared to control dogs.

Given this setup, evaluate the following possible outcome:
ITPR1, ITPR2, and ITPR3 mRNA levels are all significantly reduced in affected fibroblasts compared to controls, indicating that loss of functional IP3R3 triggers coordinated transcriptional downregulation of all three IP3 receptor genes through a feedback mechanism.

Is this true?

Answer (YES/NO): NO